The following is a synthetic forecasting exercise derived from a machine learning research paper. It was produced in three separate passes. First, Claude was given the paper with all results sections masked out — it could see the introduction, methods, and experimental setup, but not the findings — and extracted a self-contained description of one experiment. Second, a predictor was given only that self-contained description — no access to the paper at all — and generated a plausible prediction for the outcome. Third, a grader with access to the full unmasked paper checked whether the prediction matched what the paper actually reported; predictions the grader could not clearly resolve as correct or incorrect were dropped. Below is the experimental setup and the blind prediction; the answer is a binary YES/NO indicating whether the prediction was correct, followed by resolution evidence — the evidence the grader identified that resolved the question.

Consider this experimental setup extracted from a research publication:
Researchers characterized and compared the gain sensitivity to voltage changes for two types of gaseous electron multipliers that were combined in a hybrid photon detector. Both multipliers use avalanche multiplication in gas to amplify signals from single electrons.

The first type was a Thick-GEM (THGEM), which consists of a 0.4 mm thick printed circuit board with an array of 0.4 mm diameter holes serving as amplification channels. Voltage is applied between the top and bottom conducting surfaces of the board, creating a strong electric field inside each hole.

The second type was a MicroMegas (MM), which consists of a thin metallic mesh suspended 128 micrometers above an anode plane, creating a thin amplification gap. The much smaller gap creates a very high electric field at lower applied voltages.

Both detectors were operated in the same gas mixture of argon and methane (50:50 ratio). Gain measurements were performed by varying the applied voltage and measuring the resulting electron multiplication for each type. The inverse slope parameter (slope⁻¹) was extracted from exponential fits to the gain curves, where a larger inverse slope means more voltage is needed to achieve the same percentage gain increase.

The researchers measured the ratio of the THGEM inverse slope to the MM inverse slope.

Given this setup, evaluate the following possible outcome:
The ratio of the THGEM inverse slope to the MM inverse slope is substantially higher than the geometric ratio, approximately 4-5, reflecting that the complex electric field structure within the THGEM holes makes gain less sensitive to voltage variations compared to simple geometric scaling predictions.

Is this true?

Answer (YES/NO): NO